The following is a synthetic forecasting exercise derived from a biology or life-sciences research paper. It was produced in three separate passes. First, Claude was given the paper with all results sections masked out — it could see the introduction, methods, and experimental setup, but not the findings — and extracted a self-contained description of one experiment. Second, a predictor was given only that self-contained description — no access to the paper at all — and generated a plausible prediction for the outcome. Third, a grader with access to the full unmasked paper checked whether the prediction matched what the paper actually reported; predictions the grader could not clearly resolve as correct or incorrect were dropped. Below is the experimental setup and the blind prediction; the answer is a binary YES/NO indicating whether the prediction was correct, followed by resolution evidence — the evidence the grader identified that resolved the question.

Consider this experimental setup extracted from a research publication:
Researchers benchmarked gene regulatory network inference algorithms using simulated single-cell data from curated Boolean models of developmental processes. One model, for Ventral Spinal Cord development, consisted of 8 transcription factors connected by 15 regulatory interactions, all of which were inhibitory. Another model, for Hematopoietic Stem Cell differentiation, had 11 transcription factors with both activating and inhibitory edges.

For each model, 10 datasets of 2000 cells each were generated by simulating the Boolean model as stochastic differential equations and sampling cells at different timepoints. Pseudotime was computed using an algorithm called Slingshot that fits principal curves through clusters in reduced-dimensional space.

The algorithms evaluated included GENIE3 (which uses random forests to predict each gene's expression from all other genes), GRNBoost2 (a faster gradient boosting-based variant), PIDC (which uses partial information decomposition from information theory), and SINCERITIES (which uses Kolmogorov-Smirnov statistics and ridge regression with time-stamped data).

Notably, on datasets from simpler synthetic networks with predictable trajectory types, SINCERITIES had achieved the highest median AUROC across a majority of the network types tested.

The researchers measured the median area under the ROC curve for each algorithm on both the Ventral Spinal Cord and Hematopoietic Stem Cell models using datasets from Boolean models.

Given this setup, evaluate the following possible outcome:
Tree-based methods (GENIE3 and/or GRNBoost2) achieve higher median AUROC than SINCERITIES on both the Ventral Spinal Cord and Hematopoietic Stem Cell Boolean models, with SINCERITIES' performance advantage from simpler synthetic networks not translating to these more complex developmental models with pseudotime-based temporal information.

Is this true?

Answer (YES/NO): YES